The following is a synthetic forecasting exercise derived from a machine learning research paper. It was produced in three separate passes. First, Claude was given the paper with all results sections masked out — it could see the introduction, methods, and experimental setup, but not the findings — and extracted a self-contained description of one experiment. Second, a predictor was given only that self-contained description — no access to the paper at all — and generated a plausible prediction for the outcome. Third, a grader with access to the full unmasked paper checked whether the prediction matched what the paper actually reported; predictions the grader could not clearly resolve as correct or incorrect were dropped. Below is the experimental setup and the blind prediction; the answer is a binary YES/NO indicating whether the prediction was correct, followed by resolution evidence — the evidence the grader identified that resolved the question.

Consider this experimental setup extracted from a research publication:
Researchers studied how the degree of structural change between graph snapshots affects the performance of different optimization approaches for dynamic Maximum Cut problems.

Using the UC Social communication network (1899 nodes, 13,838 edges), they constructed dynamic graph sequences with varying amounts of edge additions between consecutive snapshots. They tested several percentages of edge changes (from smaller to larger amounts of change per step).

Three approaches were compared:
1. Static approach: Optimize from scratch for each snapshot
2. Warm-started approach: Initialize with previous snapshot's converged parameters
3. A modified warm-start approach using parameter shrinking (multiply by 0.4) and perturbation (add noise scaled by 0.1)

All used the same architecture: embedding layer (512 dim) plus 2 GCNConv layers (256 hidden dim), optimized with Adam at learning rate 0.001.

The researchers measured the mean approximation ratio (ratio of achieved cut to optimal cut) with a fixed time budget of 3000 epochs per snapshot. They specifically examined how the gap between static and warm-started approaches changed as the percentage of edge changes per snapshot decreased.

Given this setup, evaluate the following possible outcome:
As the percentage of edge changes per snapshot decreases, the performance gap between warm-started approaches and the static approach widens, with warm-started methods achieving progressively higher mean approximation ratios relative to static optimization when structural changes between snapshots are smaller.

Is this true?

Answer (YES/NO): NO